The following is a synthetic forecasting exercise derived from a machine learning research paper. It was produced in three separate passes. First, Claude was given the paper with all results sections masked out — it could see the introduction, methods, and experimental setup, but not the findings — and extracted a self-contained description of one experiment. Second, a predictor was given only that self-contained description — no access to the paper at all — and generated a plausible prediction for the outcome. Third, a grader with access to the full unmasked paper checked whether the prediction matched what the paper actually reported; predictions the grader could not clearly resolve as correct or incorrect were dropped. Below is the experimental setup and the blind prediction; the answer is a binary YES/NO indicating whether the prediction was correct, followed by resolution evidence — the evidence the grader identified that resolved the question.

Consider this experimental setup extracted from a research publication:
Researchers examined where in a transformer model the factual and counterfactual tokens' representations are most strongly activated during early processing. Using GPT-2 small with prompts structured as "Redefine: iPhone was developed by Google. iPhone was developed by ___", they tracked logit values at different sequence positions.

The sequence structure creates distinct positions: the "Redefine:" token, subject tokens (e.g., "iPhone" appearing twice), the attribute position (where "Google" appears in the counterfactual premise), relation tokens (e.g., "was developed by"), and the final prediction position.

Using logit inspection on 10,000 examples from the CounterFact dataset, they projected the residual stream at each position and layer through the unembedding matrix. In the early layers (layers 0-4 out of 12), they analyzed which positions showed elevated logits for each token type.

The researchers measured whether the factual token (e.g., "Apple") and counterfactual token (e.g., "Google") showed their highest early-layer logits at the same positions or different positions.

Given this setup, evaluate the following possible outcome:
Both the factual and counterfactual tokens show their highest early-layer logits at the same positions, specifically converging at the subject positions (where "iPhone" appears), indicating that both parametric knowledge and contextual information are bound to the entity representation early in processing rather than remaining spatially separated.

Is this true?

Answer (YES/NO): NO